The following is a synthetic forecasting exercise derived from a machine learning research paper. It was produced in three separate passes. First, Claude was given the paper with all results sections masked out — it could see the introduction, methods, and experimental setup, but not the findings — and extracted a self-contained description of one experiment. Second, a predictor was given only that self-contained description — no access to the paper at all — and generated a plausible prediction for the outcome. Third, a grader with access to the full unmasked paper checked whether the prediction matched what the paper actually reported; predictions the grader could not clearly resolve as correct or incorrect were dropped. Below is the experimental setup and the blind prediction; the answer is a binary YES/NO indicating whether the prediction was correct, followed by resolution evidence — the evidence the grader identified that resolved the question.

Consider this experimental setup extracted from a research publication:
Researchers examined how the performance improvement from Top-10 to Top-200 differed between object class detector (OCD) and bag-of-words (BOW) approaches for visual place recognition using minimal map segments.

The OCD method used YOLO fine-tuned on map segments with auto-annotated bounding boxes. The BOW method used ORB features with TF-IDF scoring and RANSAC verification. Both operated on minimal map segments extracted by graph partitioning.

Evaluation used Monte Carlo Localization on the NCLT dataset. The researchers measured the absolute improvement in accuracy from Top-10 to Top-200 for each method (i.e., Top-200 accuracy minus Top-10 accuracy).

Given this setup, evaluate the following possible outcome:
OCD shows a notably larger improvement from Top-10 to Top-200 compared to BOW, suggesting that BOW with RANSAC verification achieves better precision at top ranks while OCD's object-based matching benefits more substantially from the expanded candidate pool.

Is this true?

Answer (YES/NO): YES